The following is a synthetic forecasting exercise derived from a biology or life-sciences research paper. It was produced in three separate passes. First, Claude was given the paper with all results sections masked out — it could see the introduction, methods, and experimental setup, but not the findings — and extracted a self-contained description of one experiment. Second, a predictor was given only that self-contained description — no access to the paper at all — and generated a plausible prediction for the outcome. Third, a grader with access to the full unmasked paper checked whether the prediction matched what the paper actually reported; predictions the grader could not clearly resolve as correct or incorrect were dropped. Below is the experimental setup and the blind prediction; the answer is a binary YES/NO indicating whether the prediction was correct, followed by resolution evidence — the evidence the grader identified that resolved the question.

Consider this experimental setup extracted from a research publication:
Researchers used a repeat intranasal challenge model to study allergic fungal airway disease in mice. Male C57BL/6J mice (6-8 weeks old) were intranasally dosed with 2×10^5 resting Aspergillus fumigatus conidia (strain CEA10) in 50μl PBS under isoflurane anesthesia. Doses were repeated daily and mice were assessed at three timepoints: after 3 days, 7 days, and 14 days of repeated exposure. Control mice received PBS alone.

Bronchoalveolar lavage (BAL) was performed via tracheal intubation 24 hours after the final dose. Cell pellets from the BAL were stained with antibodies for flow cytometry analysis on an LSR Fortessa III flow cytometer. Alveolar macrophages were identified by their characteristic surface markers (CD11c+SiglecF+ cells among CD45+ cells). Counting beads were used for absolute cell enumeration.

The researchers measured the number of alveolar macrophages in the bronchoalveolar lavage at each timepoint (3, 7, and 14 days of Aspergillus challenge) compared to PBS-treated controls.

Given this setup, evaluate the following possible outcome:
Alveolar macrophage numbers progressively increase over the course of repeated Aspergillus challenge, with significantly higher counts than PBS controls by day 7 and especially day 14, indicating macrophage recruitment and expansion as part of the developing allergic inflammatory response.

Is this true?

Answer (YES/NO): NO